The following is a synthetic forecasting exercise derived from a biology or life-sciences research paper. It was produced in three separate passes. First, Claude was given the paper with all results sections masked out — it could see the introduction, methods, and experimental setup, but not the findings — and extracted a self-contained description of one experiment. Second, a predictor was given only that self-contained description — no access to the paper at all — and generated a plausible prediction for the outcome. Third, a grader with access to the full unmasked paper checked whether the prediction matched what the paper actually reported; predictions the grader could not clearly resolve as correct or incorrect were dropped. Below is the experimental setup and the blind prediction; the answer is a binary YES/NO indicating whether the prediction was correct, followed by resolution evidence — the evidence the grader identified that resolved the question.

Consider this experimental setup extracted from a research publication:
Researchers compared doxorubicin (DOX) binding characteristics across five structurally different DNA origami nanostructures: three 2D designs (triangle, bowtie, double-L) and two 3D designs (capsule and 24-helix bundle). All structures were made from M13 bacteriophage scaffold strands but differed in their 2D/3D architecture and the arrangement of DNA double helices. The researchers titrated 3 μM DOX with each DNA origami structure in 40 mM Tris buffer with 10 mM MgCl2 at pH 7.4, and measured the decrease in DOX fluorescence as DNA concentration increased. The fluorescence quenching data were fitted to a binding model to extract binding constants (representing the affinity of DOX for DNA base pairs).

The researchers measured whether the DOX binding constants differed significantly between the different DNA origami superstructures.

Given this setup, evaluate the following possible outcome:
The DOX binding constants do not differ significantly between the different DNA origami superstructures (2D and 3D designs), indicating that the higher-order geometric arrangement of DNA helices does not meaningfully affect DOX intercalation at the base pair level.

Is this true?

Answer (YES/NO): YES